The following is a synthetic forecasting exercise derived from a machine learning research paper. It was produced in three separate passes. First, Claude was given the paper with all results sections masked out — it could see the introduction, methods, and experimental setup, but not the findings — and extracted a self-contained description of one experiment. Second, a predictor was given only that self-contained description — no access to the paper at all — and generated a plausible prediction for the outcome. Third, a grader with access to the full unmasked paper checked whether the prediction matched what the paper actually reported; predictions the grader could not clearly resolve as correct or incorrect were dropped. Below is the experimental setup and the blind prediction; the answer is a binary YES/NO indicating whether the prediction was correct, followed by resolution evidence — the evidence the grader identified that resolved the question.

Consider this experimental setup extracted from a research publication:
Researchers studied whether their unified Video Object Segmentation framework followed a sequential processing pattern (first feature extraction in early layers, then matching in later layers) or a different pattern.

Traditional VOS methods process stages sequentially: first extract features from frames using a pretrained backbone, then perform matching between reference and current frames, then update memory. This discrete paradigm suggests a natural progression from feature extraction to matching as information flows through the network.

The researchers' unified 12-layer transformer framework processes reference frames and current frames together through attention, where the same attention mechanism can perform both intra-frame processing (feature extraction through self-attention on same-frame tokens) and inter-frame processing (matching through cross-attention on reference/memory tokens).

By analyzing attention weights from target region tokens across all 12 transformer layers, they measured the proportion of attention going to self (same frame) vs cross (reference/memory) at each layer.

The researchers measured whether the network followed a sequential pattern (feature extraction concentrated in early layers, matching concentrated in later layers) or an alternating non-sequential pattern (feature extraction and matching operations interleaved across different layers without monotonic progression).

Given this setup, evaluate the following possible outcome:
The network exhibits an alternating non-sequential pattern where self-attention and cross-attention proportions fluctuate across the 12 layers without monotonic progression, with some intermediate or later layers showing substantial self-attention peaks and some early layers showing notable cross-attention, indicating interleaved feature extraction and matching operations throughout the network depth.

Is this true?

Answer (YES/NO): YES